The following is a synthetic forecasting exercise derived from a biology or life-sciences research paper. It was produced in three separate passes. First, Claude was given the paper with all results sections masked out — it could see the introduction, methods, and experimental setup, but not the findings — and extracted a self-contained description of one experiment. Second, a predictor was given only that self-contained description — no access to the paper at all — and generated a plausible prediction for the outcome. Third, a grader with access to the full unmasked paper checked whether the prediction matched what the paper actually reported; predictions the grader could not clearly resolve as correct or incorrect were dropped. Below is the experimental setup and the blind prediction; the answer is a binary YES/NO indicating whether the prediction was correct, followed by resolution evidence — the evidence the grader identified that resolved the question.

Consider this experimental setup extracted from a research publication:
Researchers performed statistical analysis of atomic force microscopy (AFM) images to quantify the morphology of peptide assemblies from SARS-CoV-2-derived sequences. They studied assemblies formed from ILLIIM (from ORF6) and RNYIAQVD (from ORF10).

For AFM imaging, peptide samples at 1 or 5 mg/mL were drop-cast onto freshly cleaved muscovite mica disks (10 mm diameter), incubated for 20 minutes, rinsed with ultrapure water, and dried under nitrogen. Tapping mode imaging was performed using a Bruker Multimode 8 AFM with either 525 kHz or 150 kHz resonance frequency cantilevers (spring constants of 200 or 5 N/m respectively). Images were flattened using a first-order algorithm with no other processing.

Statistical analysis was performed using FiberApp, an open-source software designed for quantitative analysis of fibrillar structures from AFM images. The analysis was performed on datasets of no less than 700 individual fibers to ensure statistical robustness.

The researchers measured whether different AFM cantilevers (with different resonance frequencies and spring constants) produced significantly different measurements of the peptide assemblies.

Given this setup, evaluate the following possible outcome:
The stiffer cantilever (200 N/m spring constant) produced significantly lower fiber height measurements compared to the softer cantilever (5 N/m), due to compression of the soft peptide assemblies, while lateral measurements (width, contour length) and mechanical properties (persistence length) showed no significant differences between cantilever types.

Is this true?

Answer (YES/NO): NO